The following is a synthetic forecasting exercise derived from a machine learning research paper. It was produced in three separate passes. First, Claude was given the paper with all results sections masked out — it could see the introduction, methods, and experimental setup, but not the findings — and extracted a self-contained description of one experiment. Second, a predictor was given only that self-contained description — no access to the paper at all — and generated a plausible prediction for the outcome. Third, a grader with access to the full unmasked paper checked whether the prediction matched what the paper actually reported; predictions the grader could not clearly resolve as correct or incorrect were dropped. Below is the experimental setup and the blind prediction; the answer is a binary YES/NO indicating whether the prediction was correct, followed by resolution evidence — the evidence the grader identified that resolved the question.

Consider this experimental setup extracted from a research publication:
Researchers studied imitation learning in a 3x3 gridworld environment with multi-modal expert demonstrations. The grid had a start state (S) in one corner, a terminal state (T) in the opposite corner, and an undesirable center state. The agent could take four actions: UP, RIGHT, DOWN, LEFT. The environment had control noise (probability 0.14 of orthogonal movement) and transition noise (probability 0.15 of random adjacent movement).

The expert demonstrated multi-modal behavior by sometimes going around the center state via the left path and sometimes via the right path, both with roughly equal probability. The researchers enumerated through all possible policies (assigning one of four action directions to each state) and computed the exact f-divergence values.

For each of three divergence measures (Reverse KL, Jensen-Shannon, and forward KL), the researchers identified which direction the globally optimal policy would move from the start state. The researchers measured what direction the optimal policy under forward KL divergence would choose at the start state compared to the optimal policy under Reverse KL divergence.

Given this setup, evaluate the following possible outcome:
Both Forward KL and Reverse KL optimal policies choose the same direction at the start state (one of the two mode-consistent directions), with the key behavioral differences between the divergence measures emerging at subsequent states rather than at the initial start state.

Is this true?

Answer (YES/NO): NO